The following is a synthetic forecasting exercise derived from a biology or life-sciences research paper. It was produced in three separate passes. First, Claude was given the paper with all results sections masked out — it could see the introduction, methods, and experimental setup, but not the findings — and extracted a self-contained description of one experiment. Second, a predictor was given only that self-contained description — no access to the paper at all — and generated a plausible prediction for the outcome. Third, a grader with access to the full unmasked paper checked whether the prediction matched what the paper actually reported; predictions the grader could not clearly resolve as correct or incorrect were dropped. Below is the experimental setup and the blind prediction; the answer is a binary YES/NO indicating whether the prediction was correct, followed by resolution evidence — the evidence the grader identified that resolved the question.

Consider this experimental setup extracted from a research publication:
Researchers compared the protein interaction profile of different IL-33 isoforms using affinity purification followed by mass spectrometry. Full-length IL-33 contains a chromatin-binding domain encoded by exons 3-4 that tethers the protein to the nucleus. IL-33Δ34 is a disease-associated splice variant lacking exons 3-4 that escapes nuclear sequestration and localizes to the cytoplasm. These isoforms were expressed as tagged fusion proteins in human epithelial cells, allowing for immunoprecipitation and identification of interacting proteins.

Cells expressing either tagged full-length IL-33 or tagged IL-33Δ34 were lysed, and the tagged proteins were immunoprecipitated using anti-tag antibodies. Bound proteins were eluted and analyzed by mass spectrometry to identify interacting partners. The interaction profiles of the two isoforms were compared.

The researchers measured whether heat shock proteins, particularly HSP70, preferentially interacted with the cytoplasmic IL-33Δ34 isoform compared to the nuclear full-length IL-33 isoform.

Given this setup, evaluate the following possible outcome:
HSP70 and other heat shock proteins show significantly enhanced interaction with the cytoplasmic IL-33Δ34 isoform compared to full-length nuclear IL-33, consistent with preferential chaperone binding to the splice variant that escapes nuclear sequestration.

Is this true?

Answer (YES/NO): NO